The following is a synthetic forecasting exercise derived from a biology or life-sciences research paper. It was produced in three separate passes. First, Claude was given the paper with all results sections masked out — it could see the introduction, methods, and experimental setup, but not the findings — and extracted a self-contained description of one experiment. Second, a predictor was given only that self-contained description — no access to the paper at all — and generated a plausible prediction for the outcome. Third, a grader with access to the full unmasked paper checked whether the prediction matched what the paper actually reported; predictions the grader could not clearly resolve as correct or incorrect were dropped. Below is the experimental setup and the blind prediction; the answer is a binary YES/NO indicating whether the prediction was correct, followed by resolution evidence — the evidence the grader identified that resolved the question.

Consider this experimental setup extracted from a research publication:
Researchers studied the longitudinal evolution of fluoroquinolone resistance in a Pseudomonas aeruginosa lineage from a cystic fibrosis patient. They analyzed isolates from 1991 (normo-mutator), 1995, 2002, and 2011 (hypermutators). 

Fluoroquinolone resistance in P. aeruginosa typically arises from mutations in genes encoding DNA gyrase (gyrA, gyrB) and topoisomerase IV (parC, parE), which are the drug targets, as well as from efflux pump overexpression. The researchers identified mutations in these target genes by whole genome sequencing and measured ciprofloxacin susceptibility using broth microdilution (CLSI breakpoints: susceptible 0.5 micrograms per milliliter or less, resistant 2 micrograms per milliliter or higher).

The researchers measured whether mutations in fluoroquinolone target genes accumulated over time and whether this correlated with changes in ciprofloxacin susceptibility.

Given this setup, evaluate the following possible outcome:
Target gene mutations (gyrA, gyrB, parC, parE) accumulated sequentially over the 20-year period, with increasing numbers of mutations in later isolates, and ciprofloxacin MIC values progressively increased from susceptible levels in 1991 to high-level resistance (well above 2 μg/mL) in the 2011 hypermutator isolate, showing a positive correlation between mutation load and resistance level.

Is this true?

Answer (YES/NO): NO